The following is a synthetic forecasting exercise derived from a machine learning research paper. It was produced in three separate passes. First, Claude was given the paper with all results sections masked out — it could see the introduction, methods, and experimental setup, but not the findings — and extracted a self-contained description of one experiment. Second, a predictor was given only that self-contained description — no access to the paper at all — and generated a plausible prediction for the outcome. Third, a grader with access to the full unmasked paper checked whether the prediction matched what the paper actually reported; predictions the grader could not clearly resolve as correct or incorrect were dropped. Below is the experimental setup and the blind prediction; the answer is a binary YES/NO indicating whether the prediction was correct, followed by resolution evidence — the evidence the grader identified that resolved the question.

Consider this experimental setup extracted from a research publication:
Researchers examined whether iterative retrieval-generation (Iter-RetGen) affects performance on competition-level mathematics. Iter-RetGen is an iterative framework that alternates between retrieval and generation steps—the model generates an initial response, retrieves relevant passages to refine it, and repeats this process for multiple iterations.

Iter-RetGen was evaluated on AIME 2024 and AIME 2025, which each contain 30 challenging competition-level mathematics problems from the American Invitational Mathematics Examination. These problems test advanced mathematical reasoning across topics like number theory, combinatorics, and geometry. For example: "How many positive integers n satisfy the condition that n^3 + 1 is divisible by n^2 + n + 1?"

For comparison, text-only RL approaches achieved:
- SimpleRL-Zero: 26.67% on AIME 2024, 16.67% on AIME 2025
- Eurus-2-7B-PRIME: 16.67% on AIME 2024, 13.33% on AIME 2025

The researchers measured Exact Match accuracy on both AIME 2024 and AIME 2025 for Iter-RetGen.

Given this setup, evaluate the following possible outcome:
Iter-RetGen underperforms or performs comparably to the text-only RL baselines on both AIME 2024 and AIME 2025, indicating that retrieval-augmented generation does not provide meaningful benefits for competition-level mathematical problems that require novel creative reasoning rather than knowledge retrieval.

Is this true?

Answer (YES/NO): YES